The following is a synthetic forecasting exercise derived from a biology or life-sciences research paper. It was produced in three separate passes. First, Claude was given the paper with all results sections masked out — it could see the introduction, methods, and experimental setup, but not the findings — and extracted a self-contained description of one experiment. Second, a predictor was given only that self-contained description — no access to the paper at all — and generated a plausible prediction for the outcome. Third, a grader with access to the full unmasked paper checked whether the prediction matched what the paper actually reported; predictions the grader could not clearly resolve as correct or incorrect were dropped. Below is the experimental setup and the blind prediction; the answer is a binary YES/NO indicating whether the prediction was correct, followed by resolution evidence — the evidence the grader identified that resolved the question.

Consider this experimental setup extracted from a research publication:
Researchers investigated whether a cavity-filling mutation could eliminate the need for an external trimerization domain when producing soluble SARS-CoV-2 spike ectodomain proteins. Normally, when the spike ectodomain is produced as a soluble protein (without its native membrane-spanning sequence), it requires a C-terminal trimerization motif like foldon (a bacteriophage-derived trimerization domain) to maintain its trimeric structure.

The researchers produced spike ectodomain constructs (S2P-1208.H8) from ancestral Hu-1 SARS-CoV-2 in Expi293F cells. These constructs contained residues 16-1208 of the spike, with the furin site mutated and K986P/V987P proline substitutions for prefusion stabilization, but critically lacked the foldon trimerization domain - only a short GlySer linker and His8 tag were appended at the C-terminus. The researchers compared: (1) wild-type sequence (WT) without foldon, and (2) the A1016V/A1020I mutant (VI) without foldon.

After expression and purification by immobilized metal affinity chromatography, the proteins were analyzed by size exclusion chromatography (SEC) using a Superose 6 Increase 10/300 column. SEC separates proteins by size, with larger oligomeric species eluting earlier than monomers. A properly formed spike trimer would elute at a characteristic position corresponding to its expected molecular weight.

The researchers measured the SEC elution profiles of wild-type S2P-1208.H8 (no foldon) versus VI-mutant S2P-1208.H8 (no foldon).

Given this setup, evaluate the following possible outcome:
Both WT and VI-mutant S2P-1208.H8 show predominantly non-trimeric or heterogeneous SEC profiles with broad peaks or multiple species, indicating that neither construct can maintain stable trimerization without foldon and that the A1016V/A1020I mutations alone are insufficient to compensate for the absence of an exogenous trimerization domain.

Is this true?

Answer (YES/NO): NO